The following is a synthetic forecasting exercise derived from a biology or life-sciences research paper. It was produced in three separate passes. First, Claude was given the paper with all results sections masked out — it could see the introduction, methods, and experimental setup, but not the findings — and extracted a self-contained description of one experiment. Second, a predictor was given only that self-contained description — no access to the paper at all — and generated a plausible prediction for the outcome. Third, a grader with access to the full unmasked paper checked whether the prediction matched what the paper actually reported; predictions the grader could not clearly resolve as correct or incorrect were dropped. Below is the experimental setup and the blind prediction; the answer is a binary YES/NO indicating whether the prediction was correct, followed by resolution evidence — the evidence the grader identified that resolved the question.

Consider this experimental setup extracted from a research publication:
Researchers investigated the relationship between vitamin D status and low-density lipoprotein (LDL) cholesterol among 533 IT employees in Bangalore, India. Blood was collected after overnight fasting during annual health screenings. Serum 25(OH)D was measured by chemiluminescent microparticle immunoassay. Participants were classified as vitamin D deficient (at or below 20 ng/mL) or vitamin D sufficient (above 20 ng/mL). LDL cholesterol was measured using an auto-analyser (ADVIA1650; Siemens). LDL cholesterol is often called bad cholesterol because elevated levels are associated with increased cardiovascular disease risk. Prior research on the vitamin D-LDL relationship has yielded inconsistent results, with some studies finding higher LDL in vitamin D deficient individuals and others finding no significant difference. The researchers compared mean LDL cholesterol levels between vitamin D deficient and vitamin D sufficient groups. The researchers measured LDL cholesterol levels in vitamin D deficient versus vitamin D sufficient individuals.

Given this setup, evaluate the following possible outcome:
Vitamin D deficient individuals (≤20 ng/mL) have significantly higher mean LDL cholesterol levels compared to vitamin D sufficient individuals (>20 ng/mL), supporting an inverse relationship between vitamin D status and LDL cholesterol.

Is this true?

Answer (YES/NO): YES